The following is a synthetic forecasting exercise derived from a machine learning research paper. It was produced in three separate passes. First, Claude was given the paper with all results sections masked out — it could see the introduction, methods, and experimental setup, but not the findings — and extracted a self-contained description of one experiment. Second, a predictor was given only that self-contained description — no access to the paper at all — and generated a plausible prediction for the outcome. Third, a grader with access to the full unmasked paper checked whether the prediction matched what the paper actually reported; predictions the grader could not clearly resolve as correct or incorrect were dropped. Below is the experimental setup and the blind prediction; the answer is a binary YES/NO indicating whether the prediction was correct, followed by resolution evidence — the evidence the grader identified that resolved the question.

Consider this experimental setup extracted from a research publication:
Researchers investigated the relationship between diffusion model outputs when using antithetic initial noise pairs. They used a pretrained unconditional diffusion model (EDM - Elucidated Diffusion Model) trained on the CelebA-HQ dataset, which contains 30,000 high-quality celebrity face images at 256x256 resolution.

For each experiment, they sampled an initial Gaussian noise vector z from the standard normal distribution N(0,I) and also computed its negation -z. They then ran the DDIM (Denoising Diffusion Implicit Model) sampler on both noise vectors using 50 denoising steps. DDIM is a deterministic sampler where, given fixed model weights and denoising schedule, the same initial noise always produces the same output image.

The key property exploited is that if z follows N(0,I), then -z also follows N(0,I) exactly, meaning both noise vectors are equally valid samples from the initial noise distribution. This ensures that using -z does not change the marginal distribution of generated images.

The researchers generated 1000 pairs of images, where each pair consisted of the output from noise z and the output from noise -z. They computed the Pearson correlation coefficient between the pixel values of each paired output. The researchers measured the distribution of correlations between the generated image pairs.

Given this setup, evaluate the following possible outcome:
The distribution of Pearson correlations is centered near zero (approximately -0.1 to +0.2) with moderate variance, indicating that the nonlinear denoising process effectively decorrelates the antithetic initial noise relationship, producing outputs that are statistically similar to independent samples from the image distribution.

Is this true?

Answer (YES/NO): NO